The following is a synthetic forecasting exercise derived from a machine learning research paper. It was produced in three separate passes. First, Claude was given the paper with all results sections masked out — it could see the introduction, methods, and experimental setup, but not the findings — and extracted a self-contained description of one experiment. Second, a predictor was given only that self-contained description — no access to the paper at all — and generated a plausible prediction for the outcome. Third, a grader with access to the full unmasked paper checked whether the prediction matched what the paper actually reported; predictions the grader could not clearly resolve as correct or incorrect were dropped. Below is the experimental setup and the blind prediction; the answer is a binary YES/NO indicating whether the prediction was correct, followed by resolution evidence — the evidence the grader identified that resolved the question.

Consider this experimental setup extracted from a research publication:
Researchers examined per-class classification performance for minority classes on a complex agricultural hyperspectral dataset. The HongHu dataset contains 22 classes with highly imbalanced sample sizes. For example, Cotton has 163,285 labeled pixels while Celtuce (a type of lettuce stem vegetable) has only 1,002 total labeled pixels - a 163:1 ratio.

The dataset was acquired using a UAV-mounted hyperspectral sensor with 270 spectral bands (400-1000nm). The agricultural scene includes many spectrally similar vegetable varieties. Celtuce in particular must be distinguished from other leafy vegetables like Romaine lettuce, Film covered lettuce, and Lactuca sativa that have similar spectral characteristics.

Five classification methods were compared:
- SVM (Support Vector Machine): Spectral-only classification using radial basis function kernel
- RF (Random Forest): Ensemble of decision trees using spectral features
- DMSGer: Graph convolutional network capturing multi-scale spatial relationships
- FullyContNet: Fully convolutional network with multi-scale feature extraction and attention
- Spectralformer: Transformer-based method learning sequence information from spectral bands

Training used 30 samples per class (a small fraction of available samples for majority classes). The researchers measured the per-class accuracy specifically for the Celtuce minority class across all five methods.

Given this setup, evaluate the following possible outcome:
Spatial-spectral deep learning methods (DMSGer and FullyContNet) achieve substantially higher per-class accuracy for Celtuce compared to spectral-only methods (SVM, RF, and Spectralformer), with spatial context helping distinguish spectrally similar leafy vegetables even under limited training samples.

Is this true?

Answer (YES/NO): YES